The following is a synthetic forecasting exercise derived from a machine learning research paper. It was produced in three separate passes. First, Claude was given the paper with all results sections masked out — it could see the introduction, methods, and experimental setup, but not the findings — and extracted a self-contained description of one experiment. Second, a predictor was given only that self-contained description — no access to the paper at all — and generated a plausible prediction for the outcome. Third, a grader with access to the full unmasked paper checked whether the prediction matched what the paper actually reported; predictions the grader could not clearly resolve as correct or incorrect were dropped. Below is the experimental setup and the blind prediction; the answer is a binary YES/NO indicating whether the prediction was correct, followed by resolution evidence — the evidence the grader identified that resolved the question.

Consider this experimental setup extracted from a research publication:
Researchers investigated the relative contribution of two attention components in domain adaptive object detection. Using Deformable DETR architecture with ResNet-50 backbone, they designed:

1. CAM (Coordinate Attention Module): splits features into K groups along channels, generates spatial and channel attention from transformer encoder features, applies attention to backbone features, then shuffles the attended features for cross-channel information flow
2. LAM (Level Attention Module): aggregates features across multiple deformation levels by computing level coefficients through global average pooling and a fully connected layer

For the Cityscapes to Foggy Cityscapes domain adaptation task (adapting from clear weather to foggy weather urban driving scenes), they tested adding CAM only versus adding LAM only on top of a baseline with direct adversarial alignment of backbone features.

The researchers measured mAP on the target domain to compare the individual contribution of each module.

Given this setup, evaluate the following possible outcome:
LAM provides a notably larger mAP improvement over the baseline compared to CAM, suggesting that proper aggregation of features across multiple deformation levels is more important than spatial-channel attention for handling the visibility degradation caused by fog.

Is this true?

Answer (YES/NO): NO